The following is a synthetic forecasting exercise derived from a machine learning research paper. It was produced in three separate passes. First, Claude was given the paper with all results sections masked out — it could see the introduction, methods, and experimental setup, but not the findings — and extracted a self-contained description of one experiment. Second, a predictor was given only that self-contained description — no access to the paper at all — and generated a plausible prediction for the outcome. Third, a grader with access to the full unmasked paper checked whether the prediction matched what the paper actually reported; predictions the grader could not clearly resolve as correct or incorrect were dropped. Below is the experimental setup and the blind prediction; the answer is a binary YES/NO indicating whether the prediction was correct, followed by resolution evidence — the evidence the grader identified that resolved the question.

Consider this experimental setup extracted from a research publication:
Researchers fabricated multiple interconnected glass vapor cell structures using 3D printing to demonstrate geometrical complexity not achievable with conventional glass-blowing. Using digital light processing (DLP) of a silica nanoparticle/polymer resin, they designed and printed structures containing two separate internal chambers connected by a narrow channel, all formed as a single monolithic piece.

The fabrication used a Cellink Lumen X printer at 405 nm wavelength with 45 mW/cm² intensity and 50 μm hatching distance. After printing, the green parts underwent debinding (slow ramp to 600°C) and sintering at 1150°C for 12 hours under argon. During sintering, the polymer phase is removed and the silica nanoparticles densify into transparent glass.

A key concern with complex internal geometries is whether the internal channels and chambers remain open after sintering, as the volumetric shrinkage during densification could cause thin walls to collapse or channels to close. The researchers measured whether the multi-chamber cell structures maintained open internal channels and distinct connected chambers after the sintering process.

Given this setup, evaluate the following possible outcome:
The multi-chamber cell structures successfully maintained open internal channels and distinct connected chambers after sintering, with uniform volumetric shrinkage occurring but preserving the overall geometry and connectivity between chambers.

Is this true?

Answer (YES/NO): YES